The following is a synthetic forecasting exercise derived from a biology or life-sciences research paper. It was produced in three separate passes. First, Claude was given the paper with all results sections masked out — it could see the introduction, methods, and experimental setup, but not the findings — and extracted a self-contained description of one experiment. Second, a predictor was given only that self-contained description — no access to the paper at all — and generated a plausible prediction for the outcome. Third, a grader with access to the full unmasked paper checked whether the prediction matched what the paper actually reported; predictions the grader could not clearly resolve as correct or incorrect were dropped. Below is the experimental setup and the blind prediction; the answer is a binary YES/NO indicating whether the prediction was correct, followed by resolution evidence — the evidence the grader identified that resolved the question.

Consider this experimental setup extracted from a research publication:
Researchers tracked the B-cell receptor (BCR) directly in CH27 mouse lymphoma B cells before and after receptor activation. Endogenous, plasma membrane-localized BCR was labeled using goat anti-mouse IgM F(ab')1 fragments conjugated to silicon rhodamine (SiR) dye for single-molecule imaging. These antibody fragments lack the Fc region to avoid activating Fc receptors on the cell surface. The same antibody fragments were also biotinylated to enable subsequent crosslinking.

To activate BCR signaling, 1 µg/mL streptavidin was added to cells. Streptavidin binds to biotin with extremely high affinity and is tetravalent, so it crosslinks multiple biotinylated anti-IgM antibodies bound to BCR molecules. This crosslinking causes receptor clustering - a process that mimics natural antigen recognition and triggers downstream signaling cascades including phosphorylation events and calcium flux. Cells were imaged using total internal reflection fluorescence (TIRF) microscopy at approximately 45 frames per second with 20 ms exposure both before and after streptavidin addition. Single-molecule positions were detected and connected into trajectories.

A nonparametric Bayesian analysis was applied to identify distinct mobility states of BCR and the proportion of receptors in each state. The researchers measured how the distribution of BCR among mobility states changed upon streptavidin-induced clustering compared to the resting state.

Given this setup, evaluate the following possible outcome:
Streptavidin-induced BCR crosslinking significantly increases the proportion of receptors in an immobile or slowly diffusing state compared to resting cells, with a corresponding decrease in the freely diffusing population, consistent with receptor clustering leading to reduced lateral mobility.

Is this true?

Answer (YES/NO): YES